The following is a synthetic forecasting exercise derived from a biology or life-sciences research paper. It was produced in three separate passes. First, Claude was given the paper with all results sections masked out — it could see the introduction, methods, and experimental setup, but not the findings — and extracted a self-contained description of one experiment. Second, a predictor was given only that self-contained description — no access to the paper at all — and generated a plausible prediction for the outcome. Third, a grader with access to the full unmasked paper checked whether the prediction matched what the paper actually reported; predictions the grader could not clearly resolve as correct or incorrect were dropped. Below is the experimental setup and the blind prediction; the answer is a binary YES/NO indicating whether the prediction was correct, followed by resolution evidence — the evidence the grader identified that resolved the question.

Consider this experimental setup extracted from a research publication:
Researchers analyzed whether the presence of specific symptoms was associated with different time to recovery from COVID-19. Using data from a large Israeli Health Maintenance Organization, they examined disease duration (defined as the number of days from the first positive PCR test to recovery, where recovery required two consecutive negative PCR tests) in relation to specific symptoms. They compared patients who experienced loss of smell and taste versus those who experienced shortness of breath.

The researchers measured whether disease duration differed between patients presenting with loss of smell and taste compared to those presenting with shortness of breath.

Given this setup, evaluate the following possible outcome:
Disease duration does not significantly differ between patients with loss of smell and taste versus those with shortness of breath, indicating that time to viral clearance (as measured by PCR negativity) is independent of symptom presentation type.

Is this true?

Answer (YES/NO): NO